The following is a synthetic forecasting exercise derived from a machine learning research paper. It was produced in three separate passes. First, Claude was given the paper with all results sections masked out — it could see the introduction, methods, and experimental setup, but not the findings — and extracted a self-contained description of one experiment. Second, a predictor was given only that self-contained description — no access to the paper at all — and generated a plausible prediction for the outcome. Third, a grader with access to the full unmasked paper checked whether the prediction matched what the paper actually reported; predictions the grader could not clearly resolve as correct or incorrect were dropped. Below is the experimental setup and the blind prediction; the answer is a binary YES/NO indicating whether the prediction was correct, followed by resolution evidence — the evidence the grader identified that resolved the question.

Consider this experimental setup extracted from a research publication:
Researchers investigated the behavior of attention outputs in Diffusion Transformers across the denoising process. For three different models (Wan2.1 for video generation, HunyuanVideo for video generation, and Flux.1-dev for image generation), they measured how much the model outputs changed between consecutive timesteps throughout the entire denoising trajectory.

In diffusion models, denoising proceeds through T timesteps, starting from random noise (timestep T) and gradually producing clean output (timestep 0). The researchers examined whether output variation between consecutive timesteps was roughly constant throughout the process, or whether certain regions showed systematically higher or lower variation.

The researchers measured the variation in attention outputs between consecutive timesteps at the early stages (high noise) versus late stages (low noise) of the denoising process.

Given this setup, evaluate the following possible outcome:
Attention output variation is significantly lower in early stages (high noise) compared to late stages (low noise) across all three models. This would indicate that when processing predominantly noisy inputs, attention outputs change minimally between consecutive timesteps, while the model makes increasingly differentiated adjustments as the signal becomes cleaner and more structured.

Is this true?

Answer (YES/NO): NO